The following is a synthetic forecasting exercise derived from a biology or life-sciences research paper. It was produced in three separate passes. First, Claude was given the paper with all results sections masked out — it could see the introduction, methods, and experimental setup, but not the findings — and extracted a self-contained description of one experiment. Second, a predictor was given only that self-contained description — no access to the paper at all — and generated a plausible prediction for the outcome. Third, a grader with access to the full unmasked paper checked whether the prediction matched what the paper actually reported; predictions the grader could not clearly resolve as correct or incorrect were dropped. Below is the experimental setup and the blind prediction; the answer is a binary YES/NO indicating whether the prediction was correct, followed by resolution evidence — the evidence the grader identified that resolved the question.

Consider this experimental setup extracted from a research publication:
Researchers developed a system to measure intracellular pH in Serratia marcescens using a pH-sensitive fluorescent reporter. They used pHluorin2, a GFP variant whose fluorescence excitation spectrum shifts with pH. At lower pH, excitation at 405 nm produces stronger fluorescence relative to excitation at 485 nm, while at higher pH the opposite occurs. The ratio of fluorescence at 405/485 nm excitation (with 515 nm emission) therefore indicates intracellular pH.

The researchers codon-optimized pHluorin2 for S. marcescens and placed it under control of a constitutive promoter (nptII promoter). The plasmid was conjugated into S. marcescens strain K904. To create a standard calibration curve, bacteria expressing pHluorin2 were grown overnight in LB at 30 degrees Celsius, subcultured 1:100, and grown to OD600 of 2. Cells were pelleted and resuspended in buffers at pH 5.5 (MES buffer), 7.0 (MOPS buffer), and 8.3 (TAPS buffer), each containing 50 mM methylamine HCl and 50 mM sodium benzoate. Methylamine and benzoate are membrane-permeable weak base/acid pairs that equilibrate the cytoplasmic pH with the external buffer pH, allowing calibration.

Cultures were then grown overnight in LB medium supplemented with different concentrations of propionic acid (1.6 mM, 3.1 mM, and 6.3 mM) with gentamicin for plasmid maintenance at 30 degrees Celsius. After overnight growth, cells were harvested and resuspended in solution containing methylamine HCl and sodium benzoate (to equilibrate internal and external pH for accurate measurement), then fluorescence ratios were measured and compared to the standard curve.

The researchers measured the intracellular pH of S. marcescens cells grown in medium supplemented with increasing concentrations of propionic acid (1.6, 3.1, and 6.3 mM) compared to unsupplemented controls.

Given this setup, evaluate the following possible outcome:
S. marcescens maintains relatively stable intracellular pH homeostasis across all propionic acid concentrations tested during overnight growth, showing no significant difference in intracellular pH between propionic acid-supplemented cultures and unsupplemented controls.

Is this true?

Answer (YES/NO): YES